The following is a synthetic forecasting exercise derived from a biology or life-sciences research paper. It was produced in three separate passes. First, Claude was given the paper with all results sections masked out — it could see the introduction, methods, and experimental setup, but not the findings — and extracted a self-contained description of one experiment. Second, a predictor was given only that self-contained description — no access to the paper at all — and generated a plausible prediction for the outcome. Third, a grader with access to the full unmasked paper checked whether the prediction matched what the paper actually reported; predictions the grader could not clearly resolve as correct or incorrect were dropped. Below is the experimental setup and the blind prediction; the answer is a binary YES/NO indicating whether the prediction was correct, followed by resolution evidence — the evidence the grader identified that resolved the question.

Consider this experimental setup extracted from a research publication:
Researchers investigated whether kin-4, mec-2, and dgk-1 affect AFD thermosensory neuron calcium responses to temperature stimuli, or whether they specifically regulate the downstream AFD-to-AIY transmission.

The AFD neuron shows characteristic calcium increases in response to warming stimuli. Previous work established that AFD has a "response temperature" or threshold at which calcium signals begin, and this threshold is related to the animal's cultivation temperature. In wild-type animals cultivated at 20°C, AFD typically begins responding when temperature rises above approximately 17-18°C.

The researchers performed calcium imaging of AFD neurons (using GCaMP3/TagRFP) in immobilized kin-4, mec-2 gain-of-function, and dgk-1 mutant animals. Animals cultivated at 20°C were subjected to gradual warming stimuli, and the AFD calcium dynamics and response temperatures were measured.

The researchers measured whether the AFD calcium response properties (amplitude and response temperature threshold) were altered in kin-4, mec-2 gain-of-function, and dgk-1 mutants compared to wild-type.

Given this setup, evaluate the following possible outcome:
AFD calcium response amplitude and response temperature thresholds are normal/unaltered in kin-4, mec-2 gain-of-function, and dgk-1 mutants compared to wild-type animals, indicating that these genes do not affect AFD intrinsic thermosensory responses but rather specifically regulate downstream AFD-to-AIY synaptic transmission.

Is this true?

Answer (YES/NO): YES